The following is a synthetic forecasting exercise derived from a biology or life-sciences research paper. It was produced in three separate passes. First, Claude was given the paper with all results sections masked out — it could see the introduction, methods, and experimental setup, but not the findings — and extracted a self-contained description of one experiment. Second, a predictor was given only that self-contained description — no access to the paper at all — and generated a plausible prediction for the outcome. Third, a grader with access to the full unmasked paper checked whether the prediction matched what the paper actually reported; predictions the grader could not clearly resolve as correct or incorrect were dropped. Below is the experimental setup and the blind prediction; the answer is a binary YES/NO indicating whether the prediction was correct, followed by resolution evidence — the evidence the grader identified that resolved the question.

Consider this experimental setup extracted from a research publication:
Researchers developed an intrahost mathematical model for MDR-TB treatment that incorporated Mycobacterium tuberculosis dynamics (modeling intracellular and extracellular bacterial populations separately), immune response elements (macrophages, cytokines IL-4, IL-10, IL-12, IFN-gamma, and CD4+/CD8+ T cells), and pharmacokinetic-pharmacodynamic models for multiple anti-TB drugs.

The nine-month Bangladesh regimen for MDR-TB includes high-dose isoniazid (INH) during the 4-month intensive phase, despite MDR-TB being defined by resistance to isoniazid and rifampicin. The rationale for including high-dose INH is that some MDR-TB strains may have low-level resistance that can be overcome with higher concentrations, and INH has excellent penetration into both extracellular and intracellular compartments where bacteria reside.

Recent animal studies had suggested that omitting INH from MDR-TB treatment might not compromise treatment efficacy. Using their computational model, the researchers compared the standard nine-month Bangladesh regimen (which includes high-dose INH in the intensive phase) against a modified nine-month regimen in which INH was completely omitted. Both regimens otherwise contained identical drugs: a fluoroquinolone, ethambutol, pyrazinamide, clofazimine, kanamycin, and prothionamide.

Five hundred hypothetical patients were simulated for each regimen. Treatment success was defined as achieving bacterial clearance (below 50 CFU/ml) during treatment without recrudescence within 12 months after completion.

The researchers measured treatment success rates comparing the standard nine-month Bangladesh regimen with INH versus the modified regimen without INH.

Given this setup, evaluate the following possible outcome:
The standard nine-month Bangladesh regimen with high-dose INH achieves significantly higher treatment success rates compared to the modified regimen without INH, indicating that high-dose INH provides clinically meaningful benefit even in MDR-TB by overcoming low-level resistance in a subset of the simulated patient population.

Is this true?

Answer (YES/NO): YES